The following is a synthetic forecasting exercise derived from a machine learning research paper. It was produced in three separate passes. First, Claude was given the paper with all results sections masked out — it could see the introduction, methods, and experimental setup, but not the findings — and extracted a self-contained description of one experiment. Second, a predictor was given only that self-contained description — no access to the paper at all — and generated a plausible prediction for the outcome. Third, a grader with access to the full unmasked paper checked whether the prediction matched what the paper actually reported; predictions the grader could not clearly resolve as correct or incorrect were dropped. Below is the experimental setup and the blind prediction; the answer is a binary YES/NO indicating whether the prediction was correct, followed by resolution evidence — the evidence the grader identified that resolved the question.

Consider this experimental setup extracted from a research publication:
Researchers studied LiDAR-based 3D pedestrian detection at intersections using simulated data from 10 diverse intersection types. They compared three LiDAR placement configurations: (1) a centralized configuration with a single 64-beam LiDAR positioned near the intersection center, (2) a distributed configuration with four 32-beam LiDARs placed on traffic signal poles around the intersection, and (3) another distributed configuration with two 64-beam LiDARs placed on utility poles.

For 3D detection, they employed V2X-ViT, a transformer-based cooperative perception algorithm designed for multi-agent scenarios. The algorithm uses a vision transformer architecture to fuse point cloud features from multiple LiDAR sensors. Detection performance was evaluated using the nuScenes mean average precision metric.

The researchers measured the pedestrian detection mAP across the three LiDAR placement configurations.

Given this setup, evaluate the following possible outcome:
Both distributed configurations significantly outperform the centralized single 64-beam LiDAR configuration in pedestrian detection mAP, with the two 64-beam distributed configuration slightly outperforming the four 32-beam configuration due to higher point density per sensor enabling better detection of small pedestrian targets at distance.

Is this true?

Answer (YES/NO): NO